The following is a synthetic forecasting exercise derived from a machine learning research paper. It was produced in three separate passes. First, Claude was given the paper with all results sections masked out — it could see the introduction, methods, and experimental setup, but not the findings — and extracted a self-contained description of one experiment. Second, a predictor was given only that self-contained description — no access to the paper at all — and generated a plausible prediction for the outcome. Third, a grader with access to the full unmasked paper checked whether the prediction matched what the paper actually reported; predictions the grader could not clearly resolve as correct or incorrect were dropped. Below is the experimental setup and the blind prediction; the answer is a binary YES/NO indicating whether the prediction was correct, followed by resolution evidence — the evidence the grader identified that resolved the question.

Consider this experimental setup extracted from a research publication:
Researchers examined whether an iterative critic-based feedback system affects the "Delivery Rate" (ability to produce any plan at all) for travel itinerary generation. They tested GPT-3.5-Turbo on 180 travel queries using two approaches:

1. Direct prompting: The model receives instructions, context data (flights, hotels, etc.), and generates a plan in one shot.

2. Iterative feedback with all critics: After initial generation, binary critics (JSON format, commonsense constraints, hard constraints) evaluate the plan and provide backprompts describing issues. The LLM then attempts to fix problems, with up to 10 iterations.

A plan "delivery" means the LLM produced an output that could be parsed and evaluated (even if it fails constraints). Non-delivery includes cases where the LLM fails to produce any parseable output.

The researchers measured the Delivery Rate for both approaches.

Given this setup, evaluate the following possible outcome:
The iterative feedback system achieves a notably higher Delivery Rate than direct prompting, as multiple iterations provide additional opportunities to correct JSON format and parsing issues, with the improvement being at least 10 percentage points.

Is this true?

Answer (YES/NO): NO